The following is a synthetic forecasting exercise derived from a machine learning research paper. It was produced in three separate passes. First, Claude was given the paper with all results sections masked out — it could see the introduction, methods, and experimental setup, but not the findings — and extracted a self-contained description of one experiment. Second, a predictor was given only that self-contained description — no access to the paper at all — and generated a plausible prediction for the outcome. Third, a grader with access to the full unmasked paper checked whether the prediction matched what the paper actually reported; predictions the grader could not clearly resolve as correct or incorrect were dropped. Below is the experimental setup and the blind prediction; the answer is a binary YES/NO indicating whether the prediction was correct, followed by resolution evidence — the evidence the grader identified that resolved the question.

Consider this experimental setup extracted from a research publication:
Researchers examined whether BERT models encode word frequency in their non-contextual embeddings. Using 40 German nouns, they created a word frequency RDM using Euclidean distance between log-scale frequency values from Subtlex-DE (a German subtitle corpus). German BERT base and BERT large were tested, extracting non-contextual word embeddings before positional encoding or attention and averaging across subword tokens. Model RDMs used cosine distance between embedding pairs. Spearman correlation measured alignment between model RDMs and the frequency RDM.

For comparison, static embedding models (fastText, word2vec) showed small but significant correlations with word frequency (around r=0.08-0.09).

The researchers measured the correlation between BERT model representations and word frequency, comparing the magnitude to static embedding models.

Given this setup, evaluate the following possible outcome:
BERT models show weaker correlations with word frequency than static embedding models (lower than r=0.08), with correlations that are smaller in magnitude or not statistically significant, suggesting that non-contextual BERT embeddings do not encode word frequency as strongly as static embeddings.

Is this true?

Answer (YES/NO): NO